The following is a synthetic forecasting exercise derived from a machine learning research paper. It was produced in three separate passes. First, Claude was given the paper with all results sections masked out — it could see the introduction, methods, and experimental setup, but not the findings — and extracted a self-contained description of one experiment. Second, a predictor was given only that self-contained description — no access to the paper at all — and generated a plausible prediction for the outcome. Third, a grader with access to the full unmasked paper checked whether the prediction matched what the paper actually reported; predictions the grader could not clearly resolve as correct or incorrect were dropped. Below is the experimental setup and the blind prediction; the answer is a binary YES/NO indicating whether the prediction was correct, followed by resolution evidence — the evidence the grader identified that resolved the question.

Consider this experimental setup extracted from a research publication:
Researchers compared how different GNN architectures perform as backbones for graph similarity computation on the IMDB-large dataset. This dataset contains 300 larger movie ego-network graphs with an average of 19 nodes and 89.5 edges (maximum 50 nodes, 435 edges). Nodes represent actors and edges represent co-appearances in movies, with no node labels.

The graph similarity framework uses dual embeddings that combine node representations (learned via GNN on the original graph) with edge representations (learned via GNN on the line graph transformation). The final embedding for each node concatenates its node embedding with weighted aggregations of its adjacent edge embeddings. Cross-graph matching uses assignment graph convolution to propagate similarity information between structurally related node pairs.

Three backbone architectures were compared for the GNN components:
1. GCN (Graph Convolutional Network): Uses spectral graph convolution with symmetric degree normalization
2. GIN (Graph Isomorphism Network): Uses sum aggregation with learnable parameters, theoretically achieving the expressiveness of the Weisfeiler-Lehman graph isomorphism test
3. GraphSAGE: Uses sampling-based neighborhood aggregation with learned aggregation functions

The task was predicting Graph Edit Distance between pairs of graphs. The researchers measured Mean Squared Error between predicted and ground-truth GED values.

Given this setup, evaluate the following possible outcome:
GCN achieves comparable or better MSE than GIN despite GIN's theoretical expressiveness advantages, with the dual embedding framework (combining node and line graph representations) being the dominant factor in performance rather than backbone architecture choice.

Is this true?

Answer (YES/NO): NO